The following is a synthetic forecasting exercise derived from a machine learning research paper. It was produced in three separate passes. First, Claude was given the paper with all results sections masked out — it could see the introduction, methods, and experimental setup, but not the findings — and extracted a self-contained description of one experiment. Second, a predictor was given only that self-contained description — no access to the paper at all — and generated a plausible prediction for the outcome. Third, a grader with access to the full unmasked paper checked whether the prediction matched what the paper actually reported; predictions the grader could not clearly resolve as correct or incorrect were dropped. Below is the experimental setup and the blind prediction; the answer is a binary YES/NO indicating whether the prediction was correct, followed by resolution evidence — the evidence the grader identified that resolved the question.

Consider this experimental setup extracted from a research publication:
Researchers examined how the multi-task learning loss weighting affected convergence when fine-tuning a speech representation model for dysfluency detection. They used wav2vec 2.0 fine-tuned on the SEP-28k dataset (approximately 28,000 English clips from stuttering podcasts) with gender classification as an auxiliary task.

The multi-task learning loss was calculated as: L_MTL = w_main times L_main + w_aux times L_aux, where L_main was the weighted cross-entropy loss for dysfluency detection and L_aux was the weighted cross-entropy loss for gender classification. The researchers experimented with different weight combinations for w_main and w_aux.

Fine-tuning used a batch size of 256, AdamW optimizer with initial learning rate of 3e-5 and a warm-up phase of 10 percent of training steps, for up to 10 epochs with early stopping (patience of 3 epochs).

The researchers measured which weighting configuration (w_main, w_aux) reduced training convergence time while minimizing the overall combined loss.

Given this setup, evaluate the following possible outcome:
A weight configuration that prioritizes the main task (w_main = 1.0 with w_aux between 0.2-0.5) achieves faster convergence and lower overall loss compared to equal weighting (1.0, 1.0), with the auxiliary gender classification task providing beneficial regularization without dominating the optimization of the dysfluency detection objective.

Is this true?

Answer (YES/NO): NO